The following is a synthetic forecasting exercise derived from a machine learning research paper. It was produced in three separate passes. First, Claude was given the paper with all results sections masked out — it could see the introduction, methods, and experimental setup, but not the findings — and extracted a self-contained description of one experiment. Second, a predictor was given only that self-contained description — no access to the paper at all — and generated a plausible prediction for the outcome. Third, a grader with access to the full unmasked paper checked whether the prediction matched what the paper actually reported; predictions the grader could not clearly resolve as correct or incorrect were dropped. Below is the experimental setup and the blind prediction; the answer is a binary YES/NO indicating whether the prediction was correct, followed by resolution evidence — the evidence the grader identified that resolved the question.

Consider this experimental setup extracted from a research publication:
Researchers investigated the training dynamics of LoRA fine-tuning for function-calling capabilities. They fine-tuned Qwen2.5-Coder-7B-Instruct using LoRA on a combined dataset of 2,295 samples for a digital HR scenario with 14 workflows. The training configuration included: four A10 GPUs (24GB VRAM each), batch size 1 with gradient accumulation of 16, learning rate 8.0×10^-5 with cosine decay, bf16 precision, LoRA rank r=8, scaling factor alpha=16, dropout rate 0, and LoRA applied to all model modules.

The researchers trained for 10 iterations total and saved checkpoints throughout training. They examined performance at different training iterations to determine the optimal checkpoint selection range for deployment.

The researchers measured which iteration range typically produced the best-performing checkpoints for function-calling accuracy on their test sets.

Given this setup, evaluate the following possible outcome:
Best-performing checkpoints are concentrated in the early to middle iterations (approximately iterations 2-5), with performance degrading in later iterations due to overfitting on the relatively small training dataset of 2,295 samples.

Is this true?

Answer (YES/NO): NO